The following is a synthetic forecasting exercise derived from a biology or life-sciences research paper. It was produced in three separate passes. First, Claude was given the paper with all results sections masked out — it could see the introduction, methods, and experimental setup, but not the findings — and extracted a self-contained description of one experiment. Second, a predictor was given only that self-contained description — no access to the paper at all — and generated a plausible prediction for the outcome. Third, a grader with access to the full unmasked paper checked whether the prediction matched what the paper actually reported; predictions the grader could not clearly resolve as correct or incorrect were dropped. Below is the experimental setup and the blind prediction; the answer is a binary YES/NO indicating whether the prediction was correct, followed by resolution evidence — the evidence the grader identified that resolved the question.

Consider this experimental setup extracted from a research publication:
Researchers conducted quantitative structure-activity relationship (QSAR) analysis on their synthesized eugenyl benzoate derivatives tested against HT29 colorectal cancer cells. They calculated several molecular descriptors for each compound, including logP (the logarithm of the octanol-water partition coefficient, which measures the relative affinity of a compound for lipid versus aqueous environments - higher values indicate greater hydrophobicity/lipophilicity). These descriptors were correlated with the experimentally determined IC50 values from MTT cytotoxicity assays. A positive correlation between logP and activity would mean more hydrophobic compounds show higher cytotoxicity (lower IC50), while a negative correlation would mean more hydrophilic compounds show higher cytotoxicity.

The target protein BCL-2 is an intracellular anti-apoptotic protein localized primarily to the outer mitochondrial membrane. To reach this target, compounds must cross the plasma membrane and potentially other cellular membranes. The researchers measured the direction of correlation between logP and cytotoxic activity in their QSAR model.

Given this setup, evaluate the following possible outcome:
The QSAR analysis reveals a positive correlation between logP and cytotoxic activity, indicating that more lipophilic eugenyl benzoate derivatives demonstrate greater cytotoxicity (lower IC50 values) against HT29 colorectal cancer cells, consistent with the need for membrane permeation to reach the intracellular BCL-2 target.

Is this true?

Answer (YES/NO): NO